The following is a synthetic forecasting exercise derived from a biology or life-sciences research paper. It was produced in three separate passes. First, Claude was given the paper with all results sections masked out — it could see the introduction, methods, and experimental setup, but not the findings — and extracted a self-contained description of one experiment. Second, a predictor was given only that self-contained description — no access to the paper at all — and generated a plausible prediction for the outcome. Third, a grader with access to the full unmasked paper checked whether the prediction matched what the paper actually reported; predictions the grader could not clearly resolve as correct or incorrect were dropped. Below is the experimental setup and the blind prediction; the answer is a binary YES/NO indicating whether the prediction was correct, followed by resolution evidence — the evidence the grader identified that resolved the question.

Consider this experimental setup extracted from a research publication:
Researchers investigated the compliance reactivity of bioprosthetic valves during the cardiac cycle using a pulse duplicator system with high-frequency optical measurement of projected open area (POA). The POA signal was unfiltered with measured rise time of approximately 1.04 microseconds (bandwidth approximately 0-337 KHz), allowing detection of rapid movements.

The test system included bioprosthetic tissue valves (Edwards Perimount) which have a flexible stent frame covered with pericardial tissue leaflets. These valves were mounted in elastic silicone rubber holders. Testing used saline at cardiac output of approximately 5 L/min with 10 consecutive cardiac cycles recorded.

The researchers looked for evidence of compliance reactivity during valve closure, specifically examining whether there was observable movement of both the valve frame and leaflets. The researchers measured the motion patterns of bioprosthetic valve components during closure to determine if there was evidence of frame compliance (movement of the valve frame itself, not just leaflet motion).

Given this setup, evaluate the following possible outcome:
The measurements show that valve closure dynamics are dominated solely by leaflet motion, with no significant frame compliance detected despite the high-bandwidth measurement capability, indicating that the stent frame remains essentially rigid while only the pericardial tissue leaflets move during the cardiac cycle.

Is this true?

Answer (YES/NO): NO